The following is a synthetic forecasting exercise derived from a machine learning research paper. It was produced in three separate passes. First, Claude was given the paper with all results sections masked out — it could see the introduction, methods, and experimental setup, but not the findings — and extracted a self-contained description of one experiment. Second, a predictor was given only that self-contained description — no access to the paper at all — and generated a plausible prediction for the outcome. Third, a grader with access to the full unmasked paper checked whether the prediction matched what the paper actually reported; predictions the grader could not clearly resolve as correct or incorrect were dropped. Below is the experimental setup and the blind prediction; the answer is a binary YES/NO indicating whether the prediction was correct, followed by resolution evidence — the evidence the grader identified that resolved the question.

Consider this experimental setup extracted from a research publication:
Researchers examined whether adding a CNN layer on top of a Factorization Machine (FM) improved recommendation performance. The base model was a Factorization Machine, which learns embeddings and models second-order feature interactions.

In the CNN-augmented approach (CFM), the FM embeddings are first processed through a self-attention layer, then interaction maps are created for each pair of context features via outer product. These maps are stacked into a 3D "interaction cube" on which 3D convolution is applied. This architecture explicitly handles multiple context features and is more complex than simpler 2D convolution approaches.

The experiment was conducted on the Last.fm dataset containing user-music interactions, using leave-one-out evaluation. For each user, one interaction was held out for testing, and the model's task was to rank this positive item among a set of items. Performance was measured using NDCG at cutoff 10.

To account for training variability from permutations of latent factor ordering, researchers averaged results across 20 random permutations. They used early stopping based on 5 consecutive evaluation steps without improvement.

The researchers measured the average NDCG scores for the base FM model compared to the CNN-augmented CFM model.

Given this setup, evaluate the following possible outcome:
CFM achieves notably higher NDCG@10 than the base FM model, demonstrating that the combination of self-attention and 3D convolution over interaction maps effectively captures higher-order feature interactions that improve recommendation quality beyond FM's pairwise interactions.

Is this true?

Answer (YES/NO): NO